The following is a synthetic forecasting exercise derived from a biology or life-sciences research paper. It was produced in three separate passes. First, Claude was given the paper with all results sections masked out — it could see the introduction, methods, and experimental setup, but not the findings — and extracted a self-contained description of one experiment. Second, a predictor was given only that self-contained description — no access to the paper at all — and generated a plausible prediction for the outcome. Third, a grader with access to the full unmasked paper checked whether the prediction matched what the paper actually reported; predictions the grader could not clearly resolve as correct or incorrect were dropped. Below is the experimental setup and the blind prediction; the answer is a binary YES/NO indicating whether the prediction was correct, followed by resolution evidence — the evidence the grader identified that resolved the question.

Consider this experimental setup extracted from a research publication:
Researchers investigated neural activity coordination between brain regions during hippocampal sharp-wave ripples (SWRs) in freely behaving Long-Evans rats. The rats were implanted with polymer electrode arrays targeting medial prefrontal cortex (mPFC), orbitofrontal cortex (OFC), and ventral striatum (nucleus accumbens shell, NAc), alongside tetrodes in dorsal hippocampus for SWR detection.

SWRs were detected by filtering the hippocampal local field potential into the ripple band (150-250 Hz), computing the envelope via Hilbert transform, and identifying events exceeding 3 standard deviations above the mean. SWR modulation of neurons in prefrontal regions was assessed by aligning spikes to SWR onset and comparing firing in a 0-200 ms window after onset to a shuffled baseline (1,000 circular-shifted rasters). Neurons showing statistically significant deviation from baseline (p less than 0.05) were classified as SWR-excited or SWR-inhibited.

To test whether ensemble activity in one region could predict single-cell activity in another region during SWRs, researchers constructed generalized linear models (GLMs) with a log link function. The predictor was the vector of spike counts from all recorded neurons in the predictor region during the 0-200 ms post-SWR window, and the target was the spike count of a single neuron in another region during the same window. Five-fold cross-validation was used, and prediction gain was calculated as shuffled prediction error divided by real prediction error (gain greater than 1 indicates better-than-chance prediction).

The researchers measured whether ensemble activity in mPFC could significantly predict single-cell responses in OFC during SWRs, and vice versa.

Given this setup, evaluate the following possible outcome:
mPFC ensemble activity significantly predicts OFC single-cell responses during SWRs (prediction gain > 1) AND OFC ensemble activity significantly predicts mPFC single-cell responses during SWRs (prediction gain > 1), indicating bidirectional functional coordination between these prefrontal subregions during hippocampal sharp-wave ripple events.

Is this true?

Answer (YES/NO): YES